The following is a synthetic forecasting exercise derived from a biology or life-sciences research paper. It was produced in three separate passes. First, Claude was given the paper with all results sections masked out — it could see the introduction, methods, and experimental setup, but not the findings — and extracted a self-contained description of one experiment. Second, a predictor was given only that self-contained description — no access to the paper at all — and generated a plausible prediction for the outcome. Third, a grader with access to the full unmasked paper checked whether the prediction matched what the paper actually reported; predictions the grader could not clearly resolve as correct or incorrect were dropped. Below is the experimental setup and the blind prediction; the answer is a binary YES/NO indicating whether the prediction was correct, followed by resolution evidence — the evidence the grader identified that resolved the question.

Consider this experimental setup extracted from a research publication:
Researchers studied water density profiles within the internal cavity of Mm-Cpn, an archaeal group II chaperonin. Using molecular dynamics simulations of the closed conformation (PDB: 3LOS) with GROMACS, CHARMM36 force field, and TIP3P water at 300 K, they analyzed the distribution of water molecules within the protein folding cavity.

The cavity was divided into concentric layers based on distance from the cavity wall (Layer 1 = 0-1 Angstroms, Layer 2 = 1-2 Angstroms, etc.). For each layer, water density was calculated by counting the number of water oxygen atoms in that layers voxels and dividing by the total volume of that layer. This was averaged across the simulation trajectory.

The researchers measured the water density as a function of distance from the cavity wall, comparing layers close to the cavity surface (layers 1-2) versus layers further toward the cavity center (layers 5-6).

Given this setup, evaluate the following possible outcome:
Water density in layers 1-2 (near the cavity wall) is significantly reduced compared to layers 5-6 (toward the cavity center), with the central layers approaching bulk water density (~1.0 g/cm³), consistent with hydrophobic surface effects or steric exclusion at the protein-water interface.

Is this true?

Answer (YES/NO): NO